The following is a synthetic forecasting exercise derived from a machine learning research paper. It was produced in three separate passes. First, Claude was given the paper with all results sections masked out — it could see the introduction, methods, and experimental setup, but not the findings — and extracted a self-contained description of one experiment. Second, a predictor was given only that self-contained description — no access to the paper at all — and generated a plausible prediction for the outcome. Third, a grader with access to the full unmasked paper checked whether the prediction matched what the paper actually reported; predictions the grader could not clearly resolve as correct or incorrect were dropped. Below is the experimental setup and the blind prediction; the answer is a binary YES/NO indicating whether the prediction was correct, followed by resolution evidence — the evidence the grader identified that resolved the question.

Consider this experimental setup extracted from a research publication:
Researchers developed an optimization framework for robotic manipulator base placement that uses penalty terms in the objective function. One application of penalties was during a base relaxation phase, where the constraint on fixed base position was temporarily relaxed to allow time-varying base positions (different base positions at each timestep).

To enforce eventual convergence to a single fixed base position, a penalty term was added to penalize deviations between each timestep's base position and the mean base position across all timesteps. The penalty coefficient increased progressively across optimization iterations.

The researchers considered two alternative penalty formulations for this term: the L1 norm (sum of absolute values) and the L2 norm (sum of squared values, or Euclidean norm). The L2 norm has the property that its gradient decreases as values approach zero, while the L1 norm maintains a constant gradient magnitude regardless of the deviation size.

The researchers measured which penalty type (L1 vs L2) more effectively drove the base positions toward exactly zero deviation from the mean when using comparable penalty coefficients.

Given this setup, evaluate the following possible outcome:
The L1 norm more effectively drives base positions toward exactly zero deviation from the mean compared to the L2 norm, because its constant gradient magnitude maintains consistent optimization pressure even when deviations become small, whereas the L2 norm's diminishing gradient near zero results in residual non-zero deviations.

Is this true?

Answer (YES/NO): YES